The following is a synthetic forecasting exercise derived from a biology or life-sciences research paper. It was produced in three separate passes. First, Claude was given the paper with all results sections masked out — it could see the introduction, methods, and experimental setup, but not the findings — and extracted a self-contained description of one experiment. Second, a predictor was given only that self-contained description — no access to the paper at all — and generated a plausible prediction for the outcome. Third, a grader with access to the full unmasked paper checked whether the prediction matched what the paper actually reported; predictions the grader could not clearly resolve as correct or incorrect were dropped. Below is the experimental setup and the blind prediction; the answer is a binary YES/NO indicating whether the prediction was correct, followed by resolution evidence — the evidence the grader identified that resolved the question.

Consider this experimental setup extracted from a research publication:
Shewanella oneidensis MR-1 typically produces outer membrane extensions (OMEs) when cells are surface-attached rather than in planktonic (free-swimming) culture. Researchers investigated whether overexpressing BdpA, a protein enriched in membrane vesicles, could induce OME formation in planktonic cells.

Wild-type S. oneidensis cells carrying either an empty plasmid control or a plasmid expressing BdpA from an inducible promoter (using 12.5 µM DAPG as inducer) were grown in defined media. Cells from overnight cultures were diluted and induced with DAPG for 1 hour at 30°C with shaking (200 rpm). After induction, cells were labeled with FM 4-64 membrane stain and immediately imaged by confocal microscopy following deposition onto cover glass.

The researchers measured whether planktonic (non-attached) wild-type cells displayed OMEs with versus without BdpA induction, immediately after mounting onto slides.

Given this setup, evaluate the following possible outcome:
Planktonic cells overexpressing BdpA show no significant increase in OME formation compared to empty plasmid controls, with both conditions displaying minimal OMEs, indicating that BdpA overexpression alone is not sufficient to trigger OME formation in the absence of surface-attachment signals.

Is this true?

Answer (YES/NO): NO